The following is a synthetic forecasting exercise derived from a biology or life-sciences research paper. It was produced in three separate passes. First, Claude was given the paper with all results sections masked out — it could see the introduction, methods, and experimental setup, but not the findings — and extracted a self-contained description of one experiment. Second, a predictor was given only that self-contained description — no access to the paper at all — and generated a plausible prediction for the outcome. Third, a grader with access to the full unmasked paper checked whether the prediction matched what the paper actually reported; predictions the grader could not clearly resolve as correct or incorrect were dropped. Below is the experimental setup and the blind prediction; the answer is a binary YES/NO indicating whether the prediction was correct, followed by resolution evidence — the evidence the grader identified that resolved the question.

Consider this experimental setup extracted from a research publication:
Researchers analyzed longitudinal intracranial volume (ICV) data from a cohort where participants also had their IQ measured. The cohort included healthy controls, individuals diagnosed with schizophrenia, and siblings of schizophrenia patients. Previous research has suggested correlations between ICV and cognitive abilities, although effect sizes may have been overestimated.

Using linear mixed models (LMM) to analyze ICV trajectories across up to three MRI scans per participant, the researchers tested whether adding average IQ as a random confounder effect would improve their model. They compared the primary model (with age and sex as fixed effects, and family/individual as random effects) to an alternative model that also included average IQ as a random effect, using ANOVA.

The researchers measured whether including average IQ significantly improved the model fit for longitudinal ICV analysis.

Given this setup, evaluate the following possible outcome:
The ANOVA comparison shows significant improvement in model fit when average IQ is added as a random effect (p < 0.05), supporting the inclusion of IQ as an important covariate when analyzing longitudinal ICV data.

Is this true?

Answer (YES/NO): NO